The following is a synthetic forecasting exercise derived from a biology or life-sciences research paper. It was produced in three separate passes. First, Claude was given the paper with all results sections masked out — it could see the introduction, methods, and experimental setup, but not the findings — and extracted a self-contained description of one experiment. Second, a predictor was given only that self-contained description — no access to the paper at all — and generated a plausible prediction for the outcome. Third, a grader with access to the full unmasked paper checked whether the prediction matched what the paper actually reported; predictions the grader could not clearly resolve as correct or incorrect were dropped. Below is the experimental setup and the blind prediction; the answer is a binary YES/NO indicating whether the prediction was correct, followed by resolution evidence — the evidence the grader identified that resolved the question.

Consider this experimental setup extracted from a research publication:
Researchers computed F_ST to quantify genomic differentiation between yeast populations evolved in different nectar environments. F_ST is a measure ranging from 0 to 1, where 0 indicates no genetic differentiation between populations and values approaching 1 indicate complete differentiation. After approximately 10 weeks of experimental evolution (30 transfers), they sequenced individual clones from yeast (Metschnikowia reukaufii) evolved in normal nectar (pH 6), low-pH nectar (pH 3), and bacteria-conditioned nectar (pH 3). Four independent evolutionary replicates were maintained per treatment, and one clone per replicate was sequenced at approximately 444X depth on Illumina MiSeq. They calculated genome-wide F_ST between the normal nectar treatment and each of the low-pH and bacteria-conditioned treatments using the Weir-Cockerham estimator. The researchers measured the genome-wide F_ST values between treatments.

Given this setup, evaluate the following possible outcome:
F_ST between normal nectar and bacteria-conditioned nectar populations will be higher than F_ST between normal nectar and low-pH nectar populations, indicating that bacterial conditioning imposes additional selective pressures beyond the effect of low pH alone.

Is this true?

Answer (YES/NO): NO